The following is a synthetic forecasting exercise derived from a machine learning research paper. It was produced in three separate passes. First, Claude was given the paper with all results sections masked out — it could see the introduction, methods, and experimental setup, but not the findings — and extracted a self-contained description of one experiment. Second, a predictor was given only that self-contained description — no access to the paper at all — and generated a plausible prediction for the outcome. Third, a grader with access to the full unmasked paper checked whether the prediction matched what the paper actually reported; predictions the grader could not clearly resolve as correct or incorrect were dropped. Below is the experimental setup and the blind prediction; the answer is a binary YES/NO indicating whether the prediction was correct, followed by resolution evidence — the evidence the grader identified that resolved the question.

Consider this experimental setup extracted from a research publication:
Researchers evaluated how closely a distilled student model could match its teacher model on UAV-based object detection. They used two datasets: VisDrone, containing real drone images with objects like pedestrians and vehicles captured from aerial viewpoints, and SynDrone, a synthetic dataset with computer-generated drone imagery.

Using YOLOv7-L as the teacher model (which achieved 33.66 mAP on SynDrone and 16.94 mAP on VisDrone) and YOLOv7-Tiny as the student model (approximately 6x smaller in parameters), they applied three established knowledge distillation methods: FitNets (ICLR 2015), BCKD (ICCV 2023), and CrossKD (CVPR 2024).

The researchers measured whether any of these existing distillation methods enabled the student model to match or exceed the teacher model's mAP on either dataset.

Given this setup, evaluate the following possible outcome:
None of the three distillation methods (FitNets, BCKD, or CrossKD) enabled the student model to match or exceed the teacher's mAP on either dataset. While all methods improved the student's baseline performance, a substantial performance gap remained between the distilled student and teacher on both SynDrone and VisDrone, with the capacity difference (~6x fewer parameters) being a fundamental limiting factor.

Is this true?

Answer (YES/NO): YES